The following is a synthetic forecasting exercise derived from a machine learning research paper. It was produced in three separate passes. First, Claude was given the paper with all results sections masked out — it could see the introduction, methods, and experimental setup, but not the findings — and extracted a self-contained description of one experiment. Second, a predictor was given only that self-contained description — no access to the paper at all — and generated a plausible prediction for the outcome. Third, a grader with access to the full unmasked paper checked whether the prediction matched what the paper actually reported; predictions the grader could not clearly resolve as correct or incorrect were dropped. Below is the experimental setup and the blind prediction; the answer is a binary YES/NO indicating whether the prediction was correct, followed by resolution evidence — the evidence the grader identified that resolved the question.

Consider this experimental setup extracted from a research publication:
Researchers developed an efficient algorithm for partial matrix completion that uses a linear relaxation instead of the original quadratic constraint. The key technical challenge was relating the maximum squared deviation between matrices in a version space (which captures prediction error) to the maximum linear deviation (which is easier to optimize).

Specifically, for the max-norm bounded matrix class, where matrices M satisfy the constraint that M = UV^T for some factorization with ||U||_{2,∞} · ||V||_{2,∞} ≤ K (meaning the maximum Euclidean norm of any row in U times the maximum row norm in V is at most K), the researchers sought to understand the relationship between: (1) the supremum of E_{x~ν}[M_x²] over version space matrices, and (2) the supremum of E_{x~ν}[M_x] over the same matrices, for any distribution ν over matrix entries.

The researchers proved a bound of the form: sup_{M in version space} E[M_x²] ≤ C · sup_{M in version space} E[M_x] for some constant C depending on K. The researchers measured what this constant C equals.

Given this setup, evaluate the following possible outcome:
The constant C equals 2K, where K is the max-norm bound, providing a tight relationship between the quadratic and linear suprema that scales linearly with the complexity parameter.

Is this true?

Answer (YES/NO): NO